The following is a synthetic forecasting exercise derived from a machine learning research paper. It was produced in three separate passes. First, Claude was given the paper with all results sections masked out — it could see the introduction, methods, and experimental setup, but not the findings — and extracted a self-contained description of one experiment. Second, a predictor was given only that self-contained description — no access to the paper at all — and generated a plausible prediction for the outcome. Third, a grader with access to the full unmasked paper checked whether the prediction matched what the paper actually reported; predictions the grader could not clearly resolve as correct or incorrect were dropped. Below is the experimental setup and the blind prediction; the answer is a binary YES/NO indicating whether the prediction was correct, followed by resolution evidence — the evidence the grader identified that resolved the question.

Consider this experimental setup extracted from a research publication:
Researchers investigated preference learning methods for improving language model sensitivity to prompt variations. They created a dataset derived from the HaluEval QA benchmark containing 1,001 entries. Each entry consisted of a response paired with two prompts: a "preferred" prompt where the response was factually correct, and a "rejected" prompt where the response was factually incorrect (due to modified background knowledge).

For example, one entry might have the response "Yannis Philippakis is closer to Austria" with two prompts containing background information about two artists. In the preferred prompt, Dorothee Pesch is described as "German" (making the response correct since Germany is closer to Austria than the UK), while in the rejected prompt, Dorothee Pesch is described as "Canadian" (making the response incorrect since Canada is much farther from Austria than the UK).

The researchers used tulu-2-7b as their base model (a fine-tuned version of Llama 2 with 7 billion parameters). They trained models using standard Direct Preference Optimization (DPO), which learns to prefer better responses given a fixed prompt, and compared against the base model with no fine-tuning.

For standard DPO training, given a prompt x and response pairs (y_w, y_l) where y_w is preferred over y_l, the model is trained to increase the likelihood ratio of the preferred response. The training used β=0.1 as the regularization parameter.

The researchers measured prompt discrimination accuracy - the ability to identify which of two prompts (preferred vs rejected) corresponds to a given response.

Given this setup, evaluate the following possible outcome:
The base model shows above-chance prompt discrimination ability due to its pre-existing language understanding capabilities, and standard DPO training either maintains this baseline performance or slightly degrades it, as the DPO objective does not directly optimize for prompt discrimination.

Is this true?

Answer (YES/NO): NO